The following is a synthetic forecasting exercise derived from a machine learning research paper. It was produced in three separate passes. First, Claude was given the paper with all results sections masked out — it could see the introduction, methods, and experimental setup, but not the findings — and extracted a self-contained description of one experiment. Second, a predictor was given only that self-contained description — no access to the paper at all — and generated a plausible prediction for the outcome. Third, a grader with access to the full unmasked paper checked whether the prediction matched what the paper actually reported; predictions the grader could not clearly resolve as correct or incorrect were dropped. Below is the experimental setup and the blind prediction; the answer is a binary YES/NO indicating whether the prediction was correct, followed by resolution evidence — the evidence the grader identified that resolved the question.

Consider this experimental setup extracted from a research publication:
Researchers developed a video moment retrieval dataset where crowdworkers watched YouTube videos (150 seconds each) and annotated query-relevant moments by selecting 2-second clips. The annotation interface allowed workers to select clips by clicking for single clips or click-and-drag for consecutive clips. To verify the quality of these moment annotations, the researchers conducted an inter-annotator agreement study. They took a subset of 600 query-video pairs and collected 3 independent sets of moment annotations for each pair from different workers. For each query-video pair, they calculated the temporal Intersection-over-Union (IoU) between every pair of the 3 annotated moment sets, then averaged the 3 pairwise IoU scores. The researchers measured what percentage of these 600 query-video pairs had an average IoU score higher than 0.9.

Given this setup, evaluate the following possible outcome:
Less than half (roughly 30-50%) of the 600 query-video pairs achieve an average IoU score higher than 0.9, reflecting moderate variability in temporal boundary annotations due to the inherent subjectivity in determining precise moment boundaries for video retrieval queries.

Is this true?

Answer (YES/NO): NO